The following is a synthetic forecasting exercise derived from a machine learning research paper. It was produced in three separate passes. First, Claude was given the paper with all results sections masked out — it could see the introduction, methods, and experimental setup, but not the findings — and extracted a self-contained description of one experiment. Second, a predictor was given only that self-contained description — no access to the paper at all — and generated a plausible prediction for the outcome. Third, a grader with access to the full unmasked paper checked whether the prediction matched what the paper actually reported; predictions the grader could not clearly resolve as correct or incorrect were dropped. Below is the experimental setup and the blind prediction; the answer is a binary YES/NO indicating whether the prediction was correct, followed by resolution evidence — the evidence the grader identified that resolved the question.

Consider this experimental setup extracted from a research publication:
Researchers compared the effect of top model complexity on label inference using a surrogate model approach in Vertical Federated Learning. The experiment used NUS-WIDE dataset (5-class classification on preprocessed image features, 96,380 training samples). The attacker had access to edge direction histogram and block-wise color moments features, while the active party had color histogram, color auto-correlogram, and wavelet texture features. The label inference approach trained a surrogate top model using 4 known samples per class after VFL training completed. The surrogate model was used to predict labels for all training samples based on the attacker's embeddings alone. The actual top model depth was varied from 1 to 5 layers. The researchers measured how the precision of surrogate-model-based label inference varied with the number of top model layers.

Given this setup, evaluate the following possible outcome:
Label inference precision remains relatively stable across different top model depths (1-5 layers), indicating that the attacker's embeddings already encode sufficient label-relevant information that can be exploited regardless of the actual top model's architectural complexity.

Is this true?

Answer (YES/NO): NO